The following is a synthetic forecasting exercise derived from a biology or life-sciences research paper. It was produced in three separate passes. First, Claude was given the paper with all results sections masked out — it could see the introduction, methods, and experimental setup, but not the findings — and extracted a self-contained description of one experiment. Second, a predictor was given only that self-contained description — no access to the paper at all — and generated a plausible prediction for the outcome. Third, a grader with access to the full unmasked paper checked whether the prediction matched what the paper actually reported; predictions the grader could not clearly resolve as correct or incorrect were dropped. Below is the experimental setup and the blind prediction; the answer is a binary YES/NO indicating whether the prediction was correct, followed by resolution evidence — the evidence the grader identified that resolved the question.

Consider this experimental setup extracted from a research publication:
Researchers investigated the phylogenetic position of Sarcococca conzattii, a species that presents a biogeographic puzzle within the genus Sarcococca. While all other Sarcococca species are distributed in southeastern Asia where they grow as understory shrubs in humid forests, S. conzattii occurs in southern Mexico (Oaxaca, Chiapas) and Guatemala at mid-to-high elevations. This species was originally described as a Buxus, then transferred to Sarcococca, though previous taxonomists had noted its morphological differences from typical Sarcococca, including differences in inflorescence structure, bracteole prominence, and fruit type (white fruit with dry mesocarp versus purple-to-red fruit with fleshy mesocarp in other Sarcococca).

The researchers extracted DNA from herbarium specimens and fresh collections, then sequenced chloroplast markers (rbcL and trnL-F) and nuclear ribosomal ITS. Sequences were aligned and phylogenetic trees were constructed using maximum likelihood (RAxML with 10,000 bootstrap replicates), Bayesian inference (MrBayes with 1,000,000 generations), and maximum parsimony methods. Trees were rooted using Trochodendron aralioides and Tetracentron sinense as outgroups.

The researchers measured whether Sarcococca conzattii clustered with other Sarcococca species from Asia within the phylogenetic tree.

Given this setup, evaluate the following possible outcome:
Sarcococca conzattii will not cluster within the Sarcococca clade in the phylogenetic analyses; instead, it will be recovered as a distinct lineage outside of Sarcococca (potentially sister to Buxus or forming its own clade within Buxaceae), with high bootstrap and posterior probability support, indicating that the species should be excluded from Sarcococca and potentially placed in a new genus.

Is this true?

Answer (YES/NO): YES